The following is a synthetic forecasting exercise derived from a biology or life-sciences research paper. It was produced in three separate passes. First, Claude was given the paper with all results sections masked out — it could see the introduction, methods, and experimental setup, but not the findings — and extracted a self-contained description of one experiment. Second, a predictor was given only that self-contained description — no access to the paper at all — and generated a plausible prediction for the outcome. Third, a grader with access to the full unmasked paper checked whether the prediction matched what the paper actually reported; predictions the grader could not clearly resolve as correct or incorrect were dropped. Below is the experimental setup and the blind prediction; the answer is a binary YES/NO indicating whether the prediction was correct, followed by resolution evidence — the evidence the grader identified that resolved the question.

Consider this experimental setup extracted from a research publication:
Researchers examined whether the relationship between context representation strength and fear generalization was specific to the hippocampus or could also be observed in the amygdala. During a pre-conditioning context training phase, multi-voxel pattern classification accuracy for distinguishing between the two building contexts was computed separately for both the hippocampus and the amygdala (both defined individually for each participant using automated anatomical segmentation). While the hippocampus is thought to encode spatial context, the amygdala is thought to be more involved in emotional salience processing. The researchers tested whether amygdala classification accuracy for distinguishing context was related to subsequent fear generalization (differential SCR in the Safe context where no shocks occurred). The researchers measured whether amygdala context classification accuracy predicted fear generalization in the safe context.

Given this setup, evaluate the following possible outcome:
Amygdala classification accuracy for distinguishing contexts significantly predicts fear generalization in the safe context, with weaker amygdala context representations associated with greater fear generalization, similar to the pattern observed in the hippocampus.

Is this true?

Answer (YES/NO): NO